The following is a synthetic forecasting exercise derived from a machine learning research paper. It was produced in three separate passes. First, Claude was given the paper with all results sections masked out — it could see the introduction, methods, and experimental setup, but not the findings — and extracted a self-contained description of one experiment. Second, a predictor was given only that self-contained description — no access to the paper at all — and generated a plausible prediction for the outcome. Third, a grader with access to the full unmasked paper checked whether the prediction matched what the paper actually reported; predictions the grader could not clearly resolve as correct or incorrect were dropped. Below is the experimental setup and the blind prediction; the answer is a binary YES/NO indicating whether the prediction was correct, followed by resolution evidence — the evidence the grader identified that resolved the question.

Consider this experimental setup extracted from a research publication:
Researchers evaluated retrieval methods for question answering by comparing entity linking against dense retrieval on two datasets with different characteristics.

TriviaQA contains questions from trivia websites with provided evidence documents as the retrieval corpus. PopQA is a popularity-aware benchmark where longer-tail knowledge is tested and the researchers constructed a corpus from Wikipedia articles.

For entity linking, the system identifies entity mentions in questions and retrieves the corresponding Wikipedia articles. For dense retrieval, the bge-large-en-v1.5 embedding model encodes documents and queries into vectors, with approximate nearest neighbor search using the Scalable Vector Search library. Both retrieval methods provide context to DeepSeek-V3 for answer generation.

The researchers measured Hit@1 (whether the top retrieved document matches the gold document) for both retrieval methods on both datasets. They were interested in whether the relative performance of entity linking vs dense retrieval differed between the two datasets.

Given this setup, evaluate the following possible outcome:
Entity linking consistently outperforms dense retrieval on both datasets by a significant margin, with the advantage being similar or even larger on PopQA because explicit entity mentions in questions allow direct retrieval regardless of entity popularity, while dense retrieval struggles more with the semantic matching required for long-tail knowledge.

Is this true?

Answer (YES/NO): NO